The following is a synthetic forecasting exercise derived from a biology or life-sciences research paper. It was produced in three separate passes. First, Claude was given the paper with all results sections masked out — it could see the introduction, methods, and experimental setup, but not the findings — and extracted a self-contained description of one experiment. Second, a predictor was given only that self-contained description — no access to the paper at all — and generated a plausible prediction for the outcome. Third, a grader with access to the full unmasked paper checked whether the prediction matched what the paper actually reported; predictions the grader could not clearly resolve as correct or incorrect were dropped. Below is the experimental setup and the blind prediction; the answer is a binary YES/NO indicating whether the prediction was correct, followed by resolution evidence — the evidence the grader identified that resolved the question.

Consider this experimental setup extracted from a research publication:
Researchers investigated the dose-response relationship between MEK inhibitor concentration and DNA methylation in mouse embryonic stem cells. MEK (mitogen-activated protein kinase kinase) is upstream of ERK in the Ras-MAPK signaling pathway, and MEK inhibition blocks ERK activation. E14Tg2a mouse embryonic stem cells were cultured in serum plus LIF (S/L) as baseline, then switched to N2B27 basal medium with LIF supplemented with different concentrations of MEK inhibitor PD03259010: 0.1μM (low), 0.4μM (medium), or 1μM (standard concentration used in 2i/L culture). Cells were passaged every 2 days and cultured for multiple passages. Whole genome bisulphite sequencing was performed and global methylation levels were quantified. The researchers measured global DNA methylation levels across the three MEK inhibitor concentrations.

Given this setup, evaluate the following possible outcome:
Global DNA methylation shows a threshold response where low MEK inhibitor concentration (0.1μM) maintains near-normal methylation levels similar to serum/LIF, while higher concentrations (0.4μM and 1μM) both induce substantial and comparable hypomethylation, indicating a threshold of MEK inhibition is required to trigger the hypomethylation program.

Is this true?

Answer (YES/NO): NO